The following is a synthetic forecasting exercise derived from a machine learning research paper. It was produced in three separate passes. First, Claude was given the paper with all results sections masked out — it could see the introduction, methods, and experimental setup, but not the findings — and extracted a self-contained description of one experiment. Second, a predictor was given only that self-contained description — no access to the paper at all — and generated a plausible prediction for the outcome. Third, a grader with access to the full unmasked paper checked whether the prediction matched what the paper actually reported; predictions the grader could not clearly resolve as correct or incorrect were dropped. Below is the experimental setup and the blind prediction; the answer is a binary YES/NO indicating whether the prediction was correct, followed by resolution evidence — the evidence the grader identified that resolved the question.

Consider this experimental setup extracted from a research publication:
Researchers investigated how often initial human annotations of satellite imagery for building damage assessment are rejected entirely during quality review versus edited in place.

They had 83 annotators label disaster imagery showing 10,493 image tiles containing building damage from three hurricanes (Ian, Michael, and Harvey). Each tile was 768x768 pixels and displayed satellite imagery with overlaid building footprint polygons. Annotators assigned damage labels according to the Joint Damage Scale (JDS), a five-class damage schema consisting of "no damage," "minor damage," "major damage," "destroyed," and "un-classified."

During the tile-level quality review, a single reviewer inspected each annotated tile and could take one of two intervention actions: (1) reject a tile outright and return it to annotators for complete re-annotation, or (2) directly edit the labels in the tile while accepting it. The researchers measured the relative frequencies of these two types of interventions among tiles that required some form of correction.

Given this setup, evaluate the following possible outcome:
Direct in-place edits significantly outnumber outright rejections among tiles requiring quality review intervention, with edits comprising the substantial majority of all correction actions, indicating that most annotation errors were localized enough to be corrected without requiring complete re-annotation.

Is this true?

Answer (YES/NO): YES